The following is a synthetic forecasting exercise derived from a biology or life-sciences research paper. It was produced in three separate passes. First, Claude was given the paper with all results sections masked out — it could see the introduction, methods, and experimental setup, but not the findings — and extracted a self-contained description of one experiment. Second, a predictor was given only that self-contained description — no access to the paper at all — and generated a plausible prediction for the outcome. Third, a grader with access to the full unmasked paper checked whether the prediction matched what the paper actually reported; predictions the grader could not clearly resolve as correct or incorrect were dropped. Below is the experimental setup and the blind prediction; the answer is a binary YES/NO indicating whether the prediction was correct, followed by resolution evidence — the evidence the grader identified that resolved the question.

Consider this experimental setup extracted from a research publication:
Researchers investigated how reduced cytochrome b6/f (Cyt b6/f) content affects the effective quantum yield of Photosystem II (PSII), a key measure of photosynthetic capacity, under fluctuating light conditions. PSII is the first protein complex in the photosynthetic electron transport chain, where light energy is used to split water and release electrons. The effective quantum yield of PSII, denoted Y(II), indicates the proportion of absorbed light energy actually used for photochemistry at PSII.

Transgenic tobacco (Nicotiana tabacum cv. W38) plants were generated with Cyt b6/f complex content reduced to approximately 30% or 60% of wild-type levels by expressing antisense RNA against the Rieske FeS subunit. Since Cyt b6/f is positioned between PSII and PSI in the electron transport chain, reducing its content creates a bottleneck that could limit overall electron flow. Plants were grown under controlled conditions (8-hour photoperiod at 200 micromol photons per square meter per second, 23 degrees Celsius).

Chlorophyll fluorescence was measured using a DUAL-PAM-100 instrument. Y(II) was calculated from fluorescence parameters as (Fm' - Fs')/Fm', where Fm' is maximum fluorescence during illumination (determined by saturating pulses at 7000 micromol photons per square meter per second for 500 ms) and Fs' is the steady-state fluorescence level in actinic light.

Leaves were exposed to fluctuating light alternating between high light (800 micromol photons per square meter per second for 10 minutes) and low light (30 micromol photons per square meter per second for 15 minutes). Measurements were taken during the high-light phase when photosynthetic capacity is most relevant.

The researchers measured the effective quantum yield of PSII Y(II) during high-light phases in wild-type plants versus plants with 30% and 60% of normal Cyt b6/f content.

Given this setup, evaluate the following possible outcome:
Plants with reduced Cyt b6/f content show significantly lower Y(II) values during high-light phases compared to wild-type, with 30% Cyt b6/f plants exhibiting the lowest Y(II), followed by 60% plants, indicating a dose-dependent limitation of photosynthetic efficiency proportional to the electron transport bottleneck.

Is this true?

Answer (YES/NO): NO